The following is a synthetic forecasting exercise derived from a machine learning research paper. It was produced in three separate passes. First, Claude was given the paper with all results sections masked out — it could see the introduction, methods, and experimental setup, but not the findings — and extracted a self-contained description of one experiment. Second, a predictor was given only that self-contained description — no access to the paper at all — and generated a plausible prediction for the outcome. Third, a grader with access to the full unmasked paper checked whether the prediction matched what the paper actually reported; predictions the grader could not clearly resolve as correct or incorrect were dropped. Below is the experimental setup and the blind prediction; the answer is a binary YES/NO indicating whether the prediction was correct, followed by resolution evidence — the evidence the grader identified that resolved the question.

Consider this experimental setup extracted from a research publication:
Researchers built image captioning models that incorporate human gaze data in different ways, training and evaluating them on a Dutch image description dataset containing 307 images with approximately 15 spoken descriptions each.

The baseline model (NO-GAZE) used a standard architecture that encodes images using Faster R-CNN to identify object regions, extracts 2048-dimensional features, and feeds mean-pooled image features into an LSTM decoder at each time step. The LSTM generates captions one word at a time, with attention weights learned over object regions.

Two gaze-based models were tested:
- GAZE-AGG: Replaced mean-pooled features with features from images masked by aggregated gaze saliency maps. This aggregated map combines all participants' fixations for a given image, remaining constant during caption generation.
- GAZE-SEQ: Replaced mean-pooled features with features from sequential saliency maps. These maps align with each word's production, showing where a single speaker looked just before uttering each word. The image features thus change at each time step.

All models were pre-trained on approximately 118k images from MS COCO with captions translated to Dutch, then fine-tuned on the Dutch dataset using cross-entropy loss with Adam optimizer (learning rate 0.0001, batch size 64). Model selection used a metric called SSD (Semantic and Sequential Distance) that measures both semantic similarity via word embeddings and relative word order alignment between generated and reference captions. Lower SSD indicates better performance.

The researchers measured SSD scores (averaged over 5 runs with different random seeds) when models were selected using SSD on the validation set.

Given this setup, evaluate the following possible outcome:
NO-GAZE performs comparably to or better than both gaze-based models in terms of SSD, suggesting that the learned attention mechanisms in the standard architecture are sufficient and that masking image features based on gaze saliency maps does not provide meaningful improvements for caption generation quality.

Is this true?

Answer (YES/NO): NO